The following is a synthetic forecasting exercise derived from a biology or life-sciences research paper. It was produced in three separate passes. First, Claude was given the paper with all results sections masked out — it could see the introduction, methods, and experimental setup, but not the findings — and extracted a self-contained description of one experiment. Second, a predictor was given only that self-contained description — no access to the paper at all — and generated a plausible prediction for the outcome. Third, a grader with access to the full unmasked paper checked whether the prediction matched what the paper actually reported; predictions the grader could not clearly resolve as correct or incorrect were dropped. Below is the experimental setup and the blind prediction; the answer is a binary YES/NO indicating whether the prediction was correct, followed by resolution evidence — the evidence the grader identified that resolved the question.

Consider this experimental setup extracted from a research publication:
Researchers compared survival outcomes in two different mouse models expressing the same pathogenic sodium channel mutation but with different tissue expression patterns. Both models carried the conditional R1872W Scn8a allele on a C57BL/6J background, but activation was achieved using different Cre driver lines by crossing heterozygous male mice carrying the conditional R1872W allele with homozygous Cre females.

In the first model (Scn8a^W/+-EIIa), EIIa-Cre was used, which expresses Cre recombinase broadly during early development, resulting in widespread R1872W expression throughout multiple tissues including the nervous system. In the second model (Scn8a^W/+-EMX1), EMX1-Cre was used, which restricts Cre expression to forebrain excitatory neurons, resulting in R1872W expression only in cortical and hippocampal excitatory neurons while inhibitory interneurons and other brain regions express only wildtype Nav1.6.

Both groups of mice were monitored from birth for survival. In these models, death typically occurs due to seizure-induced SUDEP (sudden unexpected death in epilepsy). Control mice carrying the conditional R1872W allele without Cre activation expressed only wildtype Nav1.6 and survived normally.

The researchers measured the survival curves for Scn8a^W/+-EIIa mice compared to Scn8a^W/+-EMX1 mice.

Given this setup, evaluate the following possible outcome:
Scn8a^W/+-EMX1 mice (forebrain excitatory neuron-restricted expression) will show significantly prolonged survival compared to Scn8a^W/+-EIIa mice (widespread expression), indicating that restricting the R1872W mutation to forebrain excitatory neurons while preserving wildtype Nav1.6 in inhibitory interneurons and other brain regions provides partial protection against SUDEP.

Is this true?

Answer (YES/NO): YES